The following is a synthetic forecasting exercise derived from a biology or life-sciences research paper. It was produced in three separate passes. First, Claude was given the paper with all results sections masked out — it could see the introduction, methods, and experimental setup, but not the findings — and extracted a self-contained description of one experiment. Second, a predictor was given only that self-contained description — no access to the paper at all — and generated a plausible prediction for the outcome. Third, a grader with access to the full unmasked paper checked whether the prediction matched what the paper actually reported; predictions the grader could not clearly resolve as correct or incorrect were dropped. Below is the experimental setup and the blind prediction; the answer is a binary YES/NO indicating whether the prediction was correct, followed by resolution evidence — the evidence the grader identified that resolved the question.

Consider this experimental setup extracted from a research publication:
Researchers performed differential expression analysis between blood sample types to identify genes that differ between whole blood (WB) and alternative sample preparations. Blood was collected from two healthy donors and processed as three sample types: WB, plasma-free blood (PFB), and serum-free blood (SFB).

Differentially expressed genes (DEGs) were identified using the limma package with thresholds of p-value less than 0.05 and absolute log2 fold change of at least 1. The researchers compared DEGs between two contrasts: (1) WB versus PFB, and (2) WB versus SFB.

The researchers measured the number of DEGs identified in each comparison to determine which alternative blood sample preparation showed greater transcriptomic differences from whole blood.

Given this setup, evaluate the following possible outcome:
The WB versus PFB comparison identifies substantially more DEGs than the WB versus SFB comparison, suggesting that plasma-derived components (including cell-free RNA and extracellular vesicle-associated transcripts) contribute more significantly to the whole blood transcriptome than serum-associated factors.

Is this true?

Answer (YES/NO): NO